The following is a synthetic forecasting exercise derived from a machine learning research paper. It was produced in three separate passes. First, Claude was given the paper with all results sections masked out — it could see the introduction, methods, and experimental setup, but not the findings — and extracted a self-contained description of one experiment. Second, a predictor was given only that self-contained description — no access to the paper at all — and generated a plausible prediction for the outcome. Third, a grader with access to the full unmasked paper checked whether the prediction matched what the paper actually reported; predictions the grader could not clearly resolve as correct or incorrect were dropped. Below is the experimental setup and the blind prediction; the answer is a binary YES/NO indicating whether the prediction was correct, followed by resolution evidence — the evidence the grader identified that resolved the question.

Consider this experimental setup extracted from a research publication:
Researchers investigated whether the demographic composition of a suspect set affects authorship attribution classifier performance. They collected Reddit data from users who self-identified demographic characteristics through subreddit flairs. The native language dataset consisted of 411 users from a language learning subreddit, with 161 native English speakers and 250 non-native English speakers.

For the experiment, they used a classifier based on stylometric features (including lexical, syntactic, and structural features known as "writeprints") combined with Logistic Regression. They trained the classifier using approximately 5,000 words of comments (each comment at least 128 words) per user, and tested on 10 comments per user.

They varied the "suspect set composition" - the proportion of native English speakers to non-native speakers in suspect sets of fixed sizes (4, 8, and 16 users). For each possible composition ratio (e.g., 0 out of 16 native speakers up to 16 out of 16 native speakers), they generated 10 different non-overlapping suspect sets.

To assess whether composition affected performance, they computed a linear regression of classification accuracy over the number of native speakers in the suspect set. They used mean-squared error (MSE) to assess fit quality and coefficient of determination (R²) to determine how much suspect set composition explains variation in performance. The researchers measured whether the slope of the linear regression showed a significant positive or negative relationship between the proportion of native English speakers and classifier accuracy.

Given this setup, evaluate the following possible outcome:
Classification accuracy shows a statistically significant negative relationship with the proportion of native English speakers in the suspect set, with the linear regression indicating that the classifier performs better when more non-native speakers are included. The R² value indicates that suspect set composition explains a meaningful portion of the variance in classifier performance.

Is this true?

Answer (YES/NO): NO